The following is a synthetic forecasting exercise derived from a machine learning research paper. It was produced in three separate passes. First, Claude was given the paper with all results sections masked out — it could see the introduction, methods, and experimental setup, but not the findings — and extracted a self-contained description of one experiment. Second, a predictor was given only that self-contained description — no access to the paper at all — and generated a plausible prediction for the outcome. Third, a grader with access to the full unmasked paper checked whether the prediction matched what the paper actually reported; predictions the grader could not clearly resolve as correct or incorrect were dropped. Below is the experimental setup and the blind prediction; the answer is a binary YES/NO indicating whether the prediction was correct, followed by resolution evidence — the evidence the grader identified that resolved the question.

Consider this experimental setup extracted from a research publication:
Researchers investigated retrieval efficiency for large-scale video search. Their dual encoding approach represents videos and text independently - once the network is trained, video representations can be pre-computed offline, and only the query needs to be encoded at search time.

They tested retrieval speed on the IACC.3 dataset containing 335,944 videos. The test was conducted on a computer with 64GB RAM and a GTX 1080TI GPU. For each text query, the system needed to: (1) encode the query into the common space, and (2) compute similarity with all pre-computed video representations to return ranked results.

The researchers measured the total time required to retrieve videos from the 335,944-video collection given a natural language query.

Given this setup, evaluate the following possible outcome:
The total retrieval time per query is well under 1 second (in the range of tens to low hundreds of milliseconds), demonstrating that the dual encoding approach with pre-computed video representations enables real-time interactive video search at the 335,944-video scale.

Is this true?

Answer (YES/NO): YES